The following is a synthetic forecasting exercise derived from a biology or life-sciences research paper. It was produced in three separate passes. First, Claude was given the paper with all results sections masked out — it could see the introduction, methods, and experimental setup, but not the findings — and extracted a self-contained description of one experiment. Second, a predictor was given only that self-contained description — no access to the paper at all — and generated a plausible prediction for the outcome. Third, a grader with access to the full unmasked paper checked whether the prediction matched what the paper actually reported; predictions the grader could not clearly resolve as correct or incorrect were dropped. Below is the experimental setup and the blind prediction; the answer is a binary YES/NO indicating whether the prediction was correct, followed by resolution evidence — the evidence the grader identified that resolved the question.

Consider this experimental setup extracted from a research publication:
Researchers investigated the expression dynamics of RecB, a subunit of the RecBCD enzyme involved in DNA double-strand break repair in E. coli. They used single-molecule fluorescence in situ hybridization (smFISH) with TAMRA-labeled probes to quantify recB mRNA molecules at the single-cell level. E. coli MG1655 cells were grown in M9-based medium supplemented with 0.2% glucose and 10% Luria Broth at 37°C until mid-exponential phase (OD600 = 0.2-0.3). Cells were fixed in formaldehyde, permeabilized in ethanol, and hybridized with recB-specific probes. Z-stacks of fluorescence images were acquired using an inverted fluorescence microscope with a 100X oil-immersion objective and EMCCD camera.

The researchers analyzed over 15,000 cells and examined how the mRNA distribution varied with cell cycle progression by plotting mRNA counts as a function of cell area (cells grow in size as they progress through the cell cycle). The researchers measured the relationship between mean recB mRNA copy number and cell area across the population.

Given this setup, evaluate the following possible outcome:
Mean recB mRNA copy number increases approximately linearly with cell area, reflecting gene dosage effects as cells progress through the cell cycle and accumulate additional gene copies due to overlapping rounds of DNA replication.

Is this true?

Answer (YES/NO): NO